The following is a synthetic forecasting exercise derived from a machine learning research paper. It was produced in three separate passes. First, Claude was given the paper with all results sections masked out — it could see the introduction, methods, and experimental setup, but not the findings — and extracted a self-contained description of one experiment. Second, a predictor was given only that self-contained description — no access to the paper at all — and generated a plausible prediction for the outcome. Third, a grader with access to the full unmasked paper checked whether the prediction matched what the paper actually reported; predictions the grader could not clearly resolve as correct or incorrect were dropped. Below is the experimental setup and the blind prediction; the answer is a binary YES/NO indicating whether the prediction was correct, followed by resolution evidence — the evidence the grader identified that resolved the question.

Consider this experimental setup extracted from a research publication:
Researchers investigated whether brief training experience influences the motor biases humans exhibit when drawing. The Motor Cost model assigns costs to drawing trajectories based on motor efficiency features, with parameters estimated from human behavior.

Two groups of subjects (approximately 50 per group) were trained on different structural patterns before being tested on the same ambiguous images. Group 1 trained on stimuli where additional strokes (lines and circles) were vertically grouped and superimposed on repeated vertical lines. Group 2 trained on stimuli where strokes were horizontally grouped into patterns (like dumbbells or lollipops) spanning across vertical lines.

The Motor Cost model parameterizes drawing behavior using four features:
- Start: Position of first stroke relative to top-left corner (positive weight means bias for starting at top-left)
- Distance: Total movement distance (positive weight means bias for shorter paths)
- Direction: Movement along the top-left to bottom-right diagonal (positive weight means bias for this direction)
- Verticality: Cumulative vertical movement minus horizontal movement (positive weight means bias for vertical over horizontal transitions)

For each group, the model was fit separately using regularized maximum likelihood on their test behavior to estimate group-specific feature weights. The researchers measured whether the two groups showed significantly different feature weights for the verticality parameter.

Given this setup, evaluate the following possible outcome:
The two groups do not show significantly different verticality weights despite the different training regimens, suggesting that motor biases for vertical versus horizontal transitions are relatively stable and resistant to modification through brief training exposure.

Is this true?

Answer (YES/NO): NO